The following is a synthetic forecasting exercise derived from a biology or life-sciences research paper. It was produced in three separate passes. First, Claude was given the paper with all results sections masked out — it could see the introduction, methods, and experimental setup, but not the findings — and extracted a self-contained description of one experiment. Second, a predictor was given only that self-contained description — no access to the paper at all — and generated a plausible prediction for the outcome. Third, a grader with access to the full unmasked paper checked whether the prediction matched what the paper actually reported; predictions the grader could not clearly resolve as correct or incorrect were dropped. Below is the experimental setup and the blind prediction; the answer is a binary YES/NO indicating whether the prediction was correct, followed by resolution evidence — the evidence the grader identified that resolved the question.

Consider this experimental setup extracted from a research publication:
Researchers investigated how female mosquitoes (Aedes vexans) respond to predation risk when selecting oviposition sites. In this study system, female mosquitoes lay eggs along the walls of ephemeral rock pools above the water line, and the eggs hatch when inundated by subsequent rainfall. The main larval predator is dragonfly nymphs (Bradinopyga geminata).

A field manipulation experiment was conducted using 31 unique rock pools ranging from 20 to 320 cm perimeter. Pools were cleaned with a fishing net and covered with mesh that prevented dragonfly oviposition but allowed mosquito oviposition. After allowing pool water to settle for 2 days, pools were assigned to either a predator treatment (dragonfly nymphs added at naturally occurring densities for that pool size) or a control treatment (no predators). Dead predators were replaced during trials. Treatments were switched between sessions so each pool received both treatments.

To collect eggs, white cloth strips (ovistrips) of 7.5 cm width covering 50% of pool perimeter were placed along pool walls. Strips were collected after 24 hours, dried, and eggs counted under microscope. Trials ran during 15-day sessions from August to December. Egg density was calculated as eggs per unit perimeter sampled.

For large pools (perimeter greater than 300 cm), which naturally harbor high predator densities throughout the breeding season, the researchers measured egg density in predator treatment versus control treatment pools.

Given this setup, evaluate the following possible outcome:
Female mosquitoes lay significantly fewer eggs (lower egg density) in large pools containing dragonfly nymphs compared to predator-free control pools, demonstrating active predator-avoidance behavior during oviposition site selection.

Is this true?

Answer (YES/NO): NO